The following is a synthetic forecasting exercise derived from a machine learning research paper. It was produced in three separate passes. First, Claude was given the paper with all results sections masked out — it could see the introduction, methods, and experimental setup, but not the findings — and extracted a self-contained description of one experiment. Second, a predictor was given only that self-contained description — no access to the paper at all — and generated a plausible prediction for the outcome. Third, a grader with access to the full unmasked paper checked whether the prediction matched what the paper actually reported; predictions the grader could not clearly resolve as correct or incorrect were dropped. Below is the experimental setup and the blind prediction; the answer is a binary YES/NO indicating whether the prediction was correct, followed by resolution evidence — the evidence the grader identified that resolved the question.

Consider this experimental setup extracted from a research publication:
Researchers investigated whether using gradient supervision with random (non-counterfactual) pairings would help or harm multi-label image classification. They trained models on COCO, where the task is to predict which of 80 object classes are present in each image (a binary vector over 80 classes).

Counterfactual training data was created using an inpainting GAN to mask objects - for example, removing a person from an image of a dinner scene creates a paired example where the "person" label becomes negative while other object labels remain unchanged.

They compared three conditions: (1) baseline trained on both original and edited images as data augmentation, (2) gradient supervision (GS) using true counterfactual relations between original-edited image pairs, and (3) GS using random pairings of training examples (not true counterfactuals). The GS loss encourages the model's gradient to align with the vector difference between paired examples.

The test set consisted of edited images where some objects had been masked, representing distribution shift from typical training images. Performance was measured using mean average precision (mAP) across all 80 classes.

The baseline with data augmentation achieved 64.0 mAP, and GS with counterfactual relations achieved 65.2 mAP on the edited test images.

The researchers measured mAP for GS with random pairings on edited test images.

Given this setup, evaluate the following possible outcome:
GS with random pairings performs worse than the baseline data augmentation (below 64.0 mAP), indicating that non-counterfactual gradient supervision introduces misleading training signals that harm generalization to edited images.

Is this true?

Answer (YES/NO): YES